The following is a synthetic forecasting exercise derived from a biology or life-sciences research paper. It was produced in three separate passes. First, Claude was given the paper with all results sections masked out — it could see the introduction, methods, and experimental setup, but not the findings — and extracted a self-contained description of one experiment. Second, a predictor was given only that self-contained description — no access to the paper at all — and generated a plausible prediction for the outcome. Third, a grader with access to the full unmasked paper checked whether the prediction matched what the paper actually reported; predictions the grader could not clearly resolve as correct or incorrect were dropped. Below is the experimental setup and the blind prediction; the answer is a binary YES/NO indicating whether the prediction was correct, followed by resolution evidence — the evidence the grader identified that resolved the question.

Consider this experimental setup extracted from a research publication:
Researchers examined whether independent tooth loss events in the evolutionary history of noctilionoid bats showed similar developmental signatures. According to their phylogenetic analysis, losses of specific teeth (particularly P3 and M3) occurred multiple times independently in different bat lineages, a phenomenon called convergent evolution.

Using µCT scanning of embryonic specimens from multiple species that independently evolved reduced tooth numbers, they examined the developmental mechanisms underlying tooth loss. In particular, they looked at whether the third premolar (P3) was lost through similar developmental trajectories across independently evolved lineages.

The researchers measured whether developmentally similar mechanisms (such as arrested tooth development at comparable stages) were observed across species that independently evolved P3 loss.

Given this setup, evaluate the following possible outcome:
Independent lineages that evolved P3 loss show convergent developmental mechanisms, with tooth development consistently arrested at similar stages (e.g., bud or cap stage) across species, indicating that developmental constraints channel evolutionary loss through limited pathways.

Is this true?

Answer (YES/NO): NO